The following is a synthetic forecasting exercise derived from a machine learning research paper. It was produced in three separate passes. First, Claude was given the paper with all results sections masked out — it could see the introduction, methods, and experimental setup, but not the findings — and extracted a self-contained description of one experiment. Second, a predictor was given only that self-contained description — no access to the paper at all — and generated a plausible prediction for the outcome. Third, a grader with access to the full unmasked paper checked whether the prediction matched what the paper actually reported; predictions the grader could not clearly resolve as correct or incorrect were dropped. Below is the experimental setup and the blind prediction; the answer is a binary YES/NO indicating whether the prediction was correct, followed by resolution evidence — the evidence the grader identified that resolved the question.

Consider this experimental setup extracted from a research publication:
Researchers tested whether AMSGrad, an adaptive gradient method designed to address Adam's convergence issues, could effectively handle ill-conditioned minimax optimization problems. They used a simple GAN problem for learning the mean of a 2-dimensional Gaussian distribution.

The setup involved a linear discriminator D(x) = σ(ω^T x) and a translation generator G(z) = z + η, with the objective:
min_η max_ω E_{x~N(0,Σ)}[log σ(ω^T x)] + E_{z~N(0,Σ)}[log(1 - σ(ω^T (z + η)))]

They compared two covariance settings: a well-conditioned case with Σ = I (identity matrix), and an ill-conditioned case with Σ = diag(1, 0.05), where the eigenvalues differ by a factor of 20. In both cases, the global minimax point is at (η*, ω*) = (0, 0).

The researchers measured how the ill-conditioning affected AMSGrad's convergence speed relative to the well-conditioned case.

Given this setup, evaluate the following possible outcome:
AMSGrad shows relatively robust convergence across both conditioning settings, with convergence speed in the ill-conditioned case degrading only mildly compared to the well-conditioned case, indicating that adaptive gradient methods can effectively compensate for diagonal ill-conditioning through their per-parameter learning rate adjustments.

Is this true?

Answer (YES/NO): NO